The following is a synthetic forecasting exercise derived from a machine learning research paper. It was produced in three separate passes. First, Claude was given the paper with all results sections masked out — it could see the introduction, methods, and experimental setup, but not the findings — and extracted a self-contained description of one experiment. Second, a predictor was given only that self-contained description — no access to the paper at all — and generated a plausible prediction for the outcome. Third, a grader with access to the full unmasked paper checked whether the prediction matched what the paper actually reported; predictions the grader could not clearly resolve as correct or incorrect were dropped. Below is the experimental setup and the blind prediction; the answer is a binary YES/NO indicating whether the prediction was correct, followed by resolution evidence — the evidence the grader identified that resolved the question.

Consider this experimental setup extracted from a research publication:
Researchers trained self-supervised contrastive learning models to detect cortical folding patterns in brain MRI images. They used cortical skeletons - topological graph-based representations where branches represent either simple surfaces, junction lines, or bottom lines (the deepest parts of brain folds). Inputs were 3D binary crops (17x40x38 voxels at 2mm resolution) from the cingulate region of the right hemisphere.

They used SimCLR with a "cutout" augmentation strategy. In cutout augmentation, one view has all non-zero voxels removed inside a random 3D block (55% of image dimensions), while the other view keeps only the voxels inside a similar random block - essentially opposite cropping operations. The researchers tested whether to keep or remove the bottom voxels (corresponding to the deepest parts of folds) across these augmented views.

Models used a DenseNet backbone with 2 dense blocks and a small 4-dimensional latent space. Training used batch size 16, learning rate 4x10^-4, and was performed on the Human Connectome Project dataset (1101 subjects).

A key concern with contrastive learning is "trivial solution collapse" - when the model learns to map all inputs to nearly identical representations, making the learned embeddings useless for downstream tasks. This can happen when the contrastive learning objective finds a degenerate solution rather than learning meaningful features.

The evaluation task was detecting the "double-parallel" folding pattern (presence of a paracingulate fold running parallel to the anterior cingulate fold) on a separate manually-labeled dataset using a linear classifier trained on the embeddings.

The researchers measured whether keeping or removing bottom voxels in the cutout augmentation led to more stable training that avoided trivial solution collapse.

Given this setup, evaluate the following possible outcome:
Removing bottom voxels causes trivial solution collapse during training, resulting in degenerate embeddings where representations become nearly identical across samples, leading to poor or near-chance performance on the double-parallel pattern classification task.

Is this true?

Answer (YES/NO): NO